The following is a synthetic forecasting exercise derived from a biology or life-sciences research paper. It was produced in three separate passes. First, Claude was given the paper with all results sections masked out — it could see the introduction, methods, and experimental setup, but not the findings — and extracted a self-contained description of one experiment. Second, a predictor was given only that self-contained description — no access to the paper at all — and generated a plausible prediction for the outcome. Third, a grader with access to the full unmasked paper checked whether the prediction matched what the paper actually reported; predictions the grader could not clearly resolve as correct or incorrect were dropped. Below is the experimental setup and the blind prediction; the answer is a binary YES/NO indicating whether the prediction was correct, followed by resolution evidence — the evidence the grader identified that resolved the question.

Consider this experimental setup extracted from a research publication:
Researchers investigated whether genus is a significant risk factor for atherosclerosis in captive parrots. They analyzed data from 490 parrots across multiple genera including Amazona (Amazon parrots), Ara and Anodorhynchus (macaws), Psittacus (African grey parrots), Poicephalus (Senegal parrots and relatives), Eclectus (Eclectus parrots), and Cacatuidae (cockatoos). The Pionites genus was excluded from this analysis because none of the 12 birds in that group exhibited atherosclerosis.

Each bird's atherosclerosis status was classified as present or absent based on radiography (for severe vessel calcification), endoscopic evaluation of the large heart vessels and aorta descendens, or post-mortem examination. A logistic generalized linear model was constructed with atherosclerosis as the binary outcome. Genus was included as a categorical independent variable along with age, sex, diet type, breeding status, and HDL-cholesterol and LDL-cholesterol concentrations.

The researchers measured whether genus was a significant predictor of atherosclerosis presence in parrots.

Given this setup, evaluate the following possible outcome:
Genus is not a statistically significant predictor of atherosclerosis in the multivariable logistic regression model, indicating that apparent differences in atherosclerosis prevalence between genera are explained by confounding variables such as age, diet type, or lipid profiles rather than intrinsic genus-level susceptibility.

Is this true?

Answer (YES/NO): NO